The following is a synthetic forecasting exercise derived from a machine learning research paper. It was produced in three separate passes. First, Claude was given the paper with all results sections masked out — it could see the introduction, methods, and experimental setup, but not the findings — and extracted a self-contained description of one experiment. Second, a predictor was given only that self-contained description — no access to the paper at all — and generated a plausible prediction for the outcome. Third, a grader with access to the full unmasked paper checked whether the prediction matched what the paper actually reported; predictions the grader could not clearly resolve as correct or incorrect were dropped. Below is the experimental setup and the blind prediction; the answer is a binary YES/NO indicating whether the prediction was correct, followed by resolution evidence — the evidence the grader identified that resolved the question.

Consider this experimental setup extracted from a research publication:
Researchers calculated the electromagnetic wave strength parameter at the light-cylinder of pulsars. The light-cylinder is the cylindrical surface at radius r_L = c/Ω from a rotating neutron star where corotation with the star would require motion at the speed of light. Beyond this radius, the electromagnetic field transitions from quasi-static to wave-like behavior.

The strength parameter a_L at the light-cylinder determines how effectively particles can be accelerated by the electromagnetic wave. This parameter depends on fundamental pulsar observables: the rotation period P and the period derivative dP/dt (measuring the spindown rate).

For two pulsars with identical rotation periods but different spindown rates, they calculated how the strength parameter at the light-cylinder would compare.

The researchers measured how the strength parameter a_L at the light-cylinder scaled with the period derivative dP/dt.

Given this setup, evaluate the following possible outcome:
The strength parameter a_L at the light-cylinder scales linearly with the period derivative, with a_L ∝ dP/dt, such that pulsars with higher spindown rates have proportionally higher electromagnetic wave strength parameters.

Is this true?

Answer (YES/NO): NO